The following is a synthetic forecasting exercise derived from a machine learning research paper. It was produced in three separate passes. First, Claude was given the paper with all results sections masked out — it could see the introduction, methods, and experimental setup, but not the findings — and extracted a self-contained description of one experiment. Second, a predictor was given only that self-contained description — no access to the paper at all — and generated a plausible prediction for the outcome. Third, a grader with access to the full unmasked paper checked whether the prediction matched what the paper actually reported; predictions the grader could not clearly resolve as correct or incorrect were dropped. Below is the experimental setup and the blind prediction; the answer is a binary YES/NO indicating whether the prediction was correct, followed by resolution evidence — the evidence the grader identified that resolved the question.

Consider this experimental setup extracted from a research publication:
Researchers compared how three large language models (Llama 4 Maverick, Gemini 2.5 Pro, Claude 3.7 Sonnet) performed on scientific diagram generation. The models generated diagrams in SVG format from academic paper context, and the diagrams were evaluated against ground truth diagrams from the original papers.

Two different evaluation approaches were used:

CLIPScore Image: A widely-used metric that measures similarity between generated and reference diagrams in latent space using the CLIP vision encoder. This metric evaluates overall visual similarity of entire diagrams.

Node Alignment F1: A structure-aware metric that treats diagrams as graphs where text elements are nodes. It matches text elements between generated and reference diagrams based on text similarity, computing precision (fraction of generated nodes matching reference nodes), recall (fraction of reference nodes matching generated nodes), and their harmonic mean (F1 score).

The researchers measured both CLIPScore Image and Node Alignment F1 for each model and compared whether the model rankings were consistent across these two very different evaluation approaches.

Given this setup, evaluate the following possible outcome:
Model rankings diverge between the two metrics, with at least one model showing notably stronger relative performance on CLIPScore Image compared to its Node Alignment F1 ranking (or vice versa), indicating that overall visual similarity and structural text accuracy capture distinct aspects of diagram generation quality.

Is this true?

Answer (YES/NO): YES